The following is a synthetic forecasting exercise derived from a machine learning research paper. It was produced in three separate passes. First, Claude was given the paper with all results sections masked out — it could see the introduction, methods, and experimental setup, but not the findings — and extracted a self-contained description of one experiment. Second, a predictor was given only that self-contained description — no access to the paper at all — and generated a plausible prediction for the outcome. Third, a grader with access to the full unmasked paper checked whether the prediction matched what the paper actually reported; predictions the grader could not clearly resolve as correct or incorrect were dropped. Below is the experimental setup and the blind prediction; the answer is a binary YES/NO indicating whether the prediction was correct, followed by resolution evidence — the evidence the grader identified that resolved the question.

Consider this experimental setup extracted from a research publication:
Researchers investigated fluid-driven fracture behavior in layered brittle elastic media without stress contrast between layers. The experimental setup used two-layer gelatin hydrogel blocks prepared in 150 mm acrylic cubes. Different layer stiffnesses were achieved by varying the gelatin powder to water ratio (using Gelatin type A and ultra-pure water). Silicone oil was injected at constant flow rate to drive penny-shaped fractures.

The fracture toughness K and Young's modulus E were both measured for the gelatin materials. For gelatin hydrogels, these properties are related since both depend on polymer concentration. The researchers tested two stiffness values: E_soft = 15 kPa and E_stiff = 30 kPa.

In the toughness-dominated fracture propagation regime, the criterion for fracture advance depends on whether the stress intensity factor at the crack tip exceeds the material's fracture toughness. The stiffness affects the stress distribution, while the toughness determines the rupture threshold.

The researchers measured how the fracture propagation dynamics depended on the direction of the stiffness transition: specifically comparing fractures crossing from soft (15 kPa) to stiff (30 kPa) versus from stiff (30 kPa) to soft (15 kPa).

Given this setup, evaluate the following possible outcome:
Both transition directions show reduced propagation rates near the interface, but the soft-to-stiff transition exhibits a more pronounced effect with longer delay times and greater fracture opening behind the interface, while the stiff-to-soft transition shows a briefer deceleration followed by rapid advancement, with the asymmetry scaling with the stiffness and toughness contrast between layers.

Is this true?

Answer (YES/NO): NO